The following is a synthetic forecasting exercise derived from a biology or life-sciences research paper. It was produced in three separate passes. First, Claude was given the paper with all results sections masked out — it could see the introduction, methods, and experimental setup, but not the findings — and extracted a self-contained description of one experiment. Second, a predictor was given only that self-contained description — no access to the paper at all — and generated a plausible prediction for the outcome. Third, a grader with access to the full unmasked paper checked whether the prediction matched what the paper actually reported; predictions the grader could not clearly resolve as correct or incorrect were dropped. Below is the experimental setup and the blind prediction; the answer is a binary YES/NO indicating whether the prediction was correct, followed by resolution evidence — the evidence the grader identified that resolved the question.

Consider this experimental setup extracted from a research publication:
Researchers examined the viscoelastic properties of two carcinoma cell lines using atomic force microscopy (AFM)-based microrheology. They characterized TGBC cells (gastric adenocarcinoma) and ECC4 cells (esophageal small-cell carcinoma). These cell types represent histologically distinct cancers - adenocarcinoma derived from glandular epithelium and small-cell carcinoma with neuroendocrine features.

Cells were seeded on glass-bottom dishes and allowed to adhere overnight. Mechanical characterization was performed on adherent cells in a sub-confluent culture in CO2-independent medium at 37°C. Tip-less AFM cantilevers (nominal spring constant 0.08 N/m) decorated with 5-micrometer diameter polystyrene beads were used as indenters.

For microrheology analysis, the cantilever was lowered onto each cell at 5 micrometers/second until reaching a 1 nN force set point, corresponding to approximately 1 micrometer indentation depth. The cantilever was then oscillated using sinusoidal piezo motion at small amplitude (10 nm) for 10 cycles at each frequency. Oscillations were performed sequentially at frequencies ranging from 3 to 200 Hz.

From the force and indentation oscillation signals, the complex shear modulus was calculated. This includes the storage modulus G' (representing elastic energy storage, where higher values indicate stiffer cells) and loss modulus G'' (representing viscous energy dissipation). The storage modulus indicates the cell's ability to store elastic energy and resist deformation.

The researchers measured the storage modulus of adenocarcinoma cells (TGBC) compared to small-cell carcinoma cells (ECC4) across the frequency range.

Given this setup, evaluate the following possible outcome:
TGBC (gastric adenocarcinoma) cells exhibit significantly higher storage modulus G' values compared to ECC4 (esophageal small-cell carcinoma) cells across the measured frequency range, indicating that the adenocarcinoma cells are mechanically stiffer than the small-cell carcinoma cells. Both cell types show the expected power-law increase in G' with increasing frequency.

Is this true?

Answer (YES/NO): YES